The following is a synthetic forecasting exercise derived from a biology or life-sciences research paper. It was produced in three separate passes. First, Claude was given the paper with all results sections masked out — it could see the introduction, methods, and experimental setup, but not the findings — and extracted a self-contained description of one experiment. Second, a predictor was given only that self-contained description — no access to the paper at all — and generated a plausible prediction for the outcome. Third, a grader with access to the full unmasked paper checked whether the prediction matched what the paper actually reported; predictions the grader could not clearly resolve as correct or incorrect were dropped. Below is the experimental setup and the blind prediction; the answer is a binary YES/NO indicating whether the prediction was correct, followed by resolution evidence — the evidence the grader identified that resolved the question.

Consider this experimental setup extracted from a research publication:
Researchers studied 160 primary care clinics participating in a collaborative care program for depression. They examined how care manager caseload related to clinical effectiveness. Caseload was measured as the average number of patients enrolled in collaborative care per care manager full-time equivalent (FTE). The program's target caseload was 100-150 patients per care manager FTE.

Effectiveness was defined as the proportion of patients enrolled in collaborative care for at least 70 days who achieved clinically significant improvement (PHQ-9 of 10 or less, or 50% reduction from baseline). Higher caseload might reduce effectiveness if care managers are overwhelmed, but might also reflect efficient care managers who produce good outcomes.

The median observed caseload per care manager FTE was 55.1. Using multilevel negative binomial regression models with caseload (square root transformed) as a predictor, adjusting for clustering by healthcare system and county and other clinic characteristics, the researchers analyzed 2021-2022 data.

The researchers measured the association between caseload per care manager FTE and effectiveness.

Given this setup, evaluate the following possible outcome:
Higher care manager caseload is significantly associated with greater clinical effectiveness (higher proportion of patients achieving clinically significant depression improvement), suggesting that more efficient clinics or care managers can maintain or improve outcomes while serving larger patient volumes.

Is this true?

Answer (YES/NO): YES